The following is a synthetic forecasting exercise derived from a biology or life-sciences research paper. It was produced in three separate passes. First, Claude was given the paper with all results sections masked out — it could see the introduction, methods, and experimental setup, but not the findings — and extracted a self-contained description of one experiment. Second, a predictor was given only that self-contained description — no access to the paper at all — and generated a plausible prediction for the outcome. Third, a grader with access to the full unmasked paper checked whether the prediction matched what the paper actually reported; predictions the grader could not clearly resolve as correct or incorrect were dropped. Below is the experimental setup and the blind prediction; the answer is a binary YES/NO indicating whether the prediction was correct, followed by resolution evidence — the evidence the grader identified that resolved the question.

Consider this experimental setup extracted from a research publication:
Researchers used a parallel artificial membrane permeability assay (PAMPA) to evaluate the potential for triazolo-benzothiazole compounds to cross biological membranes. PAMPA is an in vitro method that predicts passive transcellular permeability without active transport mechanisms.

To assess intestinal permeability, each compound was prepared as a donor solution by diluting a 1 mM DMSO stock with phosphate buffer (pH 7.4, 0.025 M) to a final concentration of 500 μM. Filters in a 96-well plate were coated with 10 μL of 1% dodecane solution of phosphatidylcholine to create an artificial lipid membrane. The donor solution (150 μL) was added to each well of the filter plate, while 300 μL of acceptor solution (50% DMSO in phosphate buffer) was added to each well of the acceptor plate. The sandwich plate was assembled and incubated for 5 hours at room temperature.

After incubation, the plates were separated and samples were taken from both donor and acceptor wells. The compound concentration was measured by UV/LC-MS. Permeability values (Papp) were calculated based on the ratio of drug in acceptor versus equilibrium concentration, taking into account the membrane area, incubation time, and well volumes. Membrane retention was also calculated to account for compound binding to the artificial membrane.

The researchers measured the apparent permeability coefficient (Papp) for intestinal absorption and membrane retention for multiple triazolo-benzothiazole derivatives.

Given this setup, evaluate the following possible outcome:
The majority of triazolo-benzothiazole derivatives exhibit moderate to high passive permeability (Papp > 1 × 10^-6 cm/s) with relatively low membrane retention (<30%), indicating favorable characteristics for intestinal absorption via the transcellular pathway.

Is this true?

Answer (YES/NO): NO